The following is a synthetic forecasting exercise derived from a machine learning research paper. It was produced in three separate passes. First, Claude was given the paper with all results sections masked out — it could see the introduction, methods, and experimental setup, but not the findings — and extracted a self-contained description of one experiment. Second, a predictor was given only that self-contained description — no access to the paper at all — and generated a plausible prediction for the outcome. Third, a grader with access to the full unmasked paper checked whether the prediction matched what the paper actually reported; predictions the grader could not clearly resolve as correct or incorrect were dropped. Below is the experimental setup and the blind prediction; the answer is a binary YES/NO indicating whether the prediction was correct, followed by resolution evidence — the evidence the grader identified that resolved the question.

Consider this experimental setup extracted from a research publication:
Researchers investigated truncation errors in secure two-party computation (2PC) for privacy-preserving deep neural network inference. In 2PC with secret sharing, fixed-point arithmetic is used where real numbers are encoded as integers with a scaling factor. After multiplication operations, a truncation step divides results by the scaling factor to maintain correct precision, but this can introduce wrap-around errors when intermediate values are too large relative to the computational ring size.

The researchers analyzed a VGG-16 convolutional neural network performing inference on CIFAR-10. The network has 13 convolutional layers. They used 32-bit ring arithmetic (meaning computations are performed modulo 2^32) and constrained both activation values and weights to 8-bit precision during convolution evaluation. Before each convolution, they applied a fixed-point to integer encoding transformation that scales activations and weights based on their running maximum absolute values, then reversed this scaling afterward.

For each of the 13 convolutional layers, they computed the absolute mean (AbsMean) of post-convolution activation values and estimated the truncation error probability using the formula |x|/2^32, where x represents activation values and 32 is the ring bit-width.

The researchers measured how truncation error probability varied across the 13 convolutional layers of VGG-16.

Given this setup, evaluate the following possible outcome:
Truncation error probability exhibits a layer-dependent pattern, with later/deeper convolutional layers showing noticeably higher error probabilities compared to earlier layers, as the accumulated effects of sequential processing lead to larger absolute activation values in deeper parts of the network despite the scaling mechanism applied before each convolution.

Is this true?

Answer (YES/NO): NO